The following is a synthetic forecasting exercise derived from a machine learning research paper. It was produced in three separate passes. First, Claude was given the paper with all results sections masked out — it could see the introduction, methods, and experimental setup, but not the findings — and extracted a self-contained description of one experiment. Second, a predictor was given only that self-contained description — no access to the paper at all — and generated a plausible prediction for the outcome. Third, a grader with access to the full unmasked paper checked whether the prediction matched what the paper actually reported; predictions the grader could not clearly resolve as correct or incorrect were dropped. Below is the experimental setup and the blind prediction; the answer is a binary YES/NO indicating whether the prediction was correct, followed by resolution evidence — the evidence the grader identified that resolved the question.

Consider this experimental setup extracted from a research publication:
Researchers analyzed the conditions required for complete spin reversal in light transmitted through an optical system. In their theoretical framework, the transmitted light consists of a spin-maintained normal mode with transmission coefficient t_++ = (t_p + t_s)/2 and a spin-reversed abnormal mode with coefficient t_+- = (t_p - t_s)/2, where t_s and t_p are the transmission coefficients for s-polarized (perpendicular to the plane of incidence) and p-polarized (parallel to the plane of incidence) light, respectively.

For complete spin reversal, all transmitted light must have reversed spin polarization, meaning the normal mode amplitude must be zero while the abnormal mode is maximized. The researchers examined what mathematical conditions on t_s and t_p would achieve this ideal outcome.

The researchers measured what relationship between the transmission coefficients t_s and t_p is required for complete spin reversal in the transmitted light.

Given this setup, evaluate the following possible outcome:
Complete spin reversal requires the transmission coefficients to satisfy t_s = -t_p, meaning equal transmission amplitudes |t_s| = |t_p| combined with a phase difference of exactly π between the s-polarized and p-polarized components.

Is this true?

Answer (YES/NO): YES